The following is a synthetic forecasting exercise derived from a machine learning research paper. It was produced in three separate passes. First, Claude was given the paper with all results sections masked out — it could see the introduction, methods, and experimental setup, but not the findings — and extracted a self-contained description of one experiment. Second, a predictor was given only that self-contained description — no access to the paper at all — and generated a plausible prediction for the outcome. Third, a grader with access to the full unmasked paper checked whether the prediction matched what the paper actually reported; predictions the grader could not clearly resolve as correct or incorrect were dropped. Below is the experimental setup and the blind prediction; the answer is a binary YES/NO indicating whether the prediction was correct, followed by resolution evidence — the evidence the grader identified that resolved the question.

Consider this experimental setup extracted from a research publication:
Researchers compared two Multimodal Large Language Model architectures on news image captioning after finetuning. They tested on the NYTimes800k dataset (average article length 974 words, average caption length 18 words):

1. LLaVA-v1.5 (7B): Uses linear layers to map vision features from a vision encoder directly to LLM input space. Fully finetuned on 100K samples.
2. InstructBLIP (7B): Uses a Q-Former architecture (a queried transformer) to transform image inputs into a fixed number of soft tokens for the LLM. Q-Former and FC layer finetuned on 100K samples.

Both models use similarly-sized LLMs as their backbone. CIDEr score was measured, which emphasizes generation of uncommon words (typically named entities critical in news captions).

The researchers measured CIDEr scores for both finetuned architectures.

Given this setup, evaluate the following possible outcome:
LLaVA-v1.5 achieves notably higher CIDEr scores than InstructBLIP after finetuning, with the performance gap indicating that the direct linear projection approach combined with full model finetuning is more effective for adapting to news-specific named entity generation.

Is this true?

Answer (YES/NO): NO